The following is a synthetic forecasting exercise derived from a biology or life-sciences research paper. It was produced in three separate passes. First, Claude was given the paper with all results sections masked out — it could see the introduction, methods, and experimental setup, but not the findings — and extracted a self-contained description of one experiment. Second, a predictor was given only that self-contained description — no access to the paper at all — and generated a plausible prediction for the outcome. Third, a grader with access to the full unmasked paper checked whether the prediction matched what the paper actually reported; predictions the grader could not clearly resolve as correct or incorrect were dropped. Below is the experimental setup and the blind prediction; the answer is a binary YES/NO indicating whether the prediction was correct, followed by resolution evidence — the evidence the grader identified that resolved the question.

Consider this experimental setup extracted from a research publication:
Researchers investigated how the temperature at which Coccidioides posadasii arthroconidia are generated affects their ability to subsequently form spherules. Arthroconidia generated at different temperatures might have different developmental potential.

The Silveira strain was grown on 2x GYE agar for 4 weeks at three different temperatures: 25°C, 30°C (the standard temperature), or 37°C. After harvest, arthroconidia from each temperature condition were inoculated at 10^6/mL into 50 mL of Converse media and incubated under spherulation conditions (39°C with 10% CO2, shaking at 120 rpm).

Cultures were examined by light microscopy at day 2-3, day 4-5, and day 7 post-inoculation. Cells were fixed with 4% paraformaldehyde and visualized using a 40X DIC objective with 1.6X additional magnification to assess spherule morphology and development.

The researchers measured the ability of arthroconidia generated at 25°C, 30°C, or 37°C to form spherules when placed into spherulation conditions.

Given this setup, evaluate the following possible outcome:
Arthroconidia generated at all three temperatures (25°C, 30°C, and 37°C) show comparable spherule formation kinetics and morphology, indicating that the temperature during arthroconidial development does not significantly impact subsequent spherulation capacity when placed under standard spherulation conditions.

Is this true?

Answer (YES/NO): NO